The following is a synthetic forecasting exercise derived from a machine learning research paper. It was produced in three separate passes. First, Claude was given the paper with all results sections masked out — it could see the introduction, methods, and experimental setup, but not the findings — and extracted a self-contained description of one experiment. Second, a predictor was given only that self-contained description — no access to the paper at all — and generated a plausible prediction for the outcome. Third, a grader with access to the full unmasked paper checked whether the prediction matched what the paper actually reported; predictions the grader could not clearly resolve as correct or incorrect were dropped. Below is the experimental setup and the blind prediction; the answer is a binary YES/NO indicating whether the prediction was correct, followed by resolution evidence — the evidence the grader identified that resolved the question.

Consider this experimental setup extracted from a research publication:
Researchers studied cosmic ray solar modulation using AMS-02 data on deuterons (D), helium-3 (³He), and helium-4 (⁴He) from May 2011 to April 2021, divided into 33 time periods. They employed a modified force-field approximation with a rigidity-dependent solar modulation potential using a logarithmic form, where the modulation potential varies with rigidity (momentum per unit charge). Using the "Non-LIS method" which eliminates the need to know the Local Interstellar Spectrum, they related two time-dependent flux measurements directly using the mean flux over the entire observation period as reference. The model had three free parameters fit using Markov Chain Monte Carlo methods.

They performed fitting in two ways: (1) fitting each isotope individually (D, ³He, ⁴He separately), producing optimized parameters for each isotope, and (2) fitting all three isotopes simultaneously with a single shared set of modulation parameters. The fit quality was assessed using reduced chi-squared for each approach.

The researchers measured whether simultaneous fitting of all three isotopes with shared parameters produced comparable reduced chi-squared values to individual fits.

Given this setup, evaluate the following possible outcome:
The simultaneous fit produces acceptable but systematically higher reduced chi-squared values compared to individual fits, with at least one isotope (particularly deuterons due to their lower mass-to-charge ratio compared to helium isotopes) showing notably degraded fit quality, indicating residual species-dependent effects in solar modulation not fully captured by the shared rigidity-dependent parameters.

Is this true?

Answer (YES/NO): NO